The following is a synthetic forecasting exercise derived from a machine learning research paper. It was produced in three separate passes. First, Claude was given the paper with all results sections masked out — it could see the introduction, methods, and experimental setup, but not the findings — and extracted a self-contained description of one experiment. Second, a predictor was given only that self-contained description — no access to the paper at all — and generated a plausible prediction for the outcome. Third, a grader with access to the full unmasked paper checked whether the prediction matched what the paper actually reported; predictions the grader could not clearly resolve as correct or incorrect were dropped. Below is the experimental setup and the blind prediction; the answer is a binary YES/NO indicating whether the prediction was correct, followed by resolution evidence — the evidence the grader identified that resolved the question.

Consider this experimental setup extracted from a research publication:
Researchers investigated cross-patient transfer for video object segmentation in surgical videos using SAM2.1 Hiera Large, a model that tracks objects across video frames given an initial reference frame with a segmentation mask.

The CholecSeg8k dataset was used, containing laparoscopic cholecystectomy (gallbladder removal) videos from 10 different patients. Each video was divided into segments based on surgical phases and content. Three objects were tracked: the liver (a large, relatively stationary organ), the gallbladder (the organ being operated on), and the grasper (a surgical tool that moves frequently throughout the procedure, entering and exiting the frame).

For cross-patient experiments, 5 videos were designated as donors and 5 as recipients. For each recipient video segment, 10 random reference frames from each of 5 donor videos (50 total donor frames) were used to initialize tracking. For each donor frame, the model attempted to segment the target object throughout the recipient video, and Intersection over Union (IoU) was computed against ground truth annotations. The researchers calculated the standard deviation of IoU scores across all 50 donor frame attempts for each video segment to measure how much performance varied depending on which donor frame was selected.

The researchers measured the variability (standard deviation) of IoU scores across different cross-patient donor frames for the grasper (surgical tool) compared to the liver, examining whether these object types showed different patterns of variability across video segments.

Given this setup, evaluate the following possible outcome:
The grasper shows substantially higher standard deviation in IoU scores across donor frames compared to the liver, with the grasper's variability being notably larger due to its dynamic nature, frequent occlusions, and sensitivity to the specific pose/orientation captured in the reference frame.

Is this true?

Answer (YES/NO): NO